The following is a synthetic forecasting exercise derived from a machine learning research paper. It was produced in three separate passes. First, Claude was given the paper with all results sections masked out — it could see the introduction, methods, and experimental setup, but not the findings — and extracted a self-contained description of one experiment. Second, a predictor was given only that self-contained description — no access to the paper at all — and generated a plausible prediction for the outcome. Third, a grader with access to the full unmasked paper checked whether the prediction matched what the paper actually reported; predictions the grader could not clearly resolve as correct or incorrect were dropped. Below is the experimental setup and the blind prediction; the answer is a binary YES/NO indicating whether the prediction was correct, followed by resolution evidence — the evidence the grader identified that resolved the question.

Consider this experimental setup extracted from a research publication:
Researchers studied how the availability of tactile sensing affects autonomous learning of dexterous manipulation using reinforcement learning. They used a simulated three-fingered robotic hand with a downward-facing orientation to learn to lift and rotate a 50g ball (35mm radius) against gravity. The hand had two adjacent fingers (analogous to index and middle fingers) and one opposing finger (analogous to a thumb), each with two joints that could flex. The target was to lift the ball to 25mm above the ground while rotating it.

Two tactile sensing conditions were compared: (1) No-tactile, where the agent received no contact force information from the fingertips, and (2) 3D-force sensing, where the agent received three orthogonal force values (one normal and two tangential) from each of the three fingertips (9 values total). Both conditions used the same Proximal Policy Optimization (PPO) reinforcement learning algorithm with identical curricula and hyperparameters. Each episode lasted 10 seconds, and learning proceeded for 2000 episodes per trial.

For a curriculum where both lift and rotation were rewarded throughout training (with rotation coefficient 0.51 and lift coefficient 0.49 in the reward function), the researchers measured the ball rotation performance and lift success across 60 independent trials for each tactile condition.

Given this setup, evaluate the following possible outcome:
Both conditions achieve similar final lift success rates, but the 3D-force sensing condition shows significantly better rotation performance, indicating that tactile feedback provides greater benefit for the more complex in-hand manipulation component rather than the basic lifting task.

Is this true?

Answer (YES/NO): NO